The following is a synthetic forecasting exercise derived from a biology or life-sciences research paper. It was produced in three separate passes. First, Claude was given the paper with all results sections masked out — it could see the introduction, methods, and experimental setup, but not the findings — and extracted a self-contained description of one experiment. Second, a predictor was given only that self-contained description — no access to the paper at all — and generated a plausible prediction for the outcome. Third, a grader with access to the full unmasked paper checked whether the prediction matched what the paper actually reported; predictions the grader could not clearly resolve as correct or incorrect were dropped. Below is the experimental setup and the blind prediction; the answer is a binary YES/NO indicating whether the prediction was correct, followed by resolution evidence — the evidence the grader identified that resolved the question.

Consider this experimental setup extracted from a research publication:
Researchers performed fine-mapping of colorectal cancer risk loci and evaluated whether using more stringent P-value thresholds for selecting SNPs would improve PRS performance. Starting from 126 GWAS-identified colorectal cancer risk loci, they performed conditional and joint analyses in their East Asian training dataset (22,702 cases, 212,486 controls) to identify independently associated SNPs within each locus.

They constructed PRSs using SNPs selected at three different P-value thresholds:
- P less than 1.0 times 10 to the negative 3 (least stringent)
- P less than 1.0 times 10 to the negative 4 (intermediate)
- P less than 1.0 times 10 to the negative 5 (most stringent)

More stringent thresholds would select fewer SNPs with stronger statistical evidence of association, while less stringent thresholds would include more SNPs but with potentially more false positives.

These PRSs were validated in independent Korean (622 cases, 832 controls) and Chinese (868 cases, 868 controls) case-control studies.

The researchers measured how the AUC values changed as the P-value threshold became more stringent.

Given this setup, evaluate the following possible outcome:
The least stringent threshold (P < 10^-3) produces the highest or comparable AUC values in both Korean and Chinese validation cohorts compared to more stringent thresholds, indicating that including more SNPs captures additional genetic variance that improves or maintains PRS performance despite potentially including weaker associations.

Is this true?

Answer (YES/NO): YES